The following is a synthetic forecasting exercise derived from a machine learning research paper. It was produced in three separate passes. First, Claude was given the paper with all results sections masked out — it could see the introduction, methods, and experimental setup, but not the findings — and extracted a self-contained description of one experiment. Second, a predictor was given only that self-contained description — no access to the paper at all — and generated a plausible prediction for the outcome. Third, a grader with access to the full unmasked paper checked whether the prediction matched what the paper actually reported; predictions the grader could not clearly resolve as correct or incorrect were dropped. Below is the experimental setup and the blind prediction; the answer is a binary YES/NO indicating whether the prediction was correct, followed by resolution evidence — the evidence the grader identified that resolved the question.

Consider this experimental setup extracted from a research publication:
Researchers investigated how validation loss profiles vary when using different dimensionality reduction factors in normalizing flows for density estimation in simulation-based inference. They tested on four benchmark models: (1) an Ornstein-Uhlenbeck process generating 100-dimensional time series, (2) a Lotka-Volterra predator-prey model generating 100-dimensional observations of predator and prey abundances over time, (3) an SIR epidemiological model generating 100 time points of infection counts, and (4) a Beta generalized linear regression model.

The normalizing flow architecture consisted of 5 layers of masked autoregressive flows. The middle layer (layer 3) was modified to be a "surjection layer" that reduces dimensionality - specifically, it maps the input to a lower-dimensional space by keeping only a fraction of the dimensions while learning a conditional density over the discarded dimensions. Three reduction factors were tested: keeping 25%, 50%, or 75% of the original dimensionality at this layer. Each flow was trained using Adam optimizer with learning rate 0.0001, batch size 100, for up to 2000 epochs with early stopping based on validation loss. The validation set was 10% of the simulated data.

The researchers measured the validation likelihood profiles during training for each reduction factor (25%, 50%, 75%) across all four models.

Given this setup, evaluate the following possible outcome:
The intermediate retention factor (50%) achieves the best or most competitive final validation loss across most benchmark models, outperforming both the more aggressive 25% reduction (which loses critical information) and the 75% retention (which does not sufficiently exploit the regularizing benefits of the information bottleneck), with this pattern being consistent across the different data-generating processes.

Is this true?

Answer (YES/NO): NO